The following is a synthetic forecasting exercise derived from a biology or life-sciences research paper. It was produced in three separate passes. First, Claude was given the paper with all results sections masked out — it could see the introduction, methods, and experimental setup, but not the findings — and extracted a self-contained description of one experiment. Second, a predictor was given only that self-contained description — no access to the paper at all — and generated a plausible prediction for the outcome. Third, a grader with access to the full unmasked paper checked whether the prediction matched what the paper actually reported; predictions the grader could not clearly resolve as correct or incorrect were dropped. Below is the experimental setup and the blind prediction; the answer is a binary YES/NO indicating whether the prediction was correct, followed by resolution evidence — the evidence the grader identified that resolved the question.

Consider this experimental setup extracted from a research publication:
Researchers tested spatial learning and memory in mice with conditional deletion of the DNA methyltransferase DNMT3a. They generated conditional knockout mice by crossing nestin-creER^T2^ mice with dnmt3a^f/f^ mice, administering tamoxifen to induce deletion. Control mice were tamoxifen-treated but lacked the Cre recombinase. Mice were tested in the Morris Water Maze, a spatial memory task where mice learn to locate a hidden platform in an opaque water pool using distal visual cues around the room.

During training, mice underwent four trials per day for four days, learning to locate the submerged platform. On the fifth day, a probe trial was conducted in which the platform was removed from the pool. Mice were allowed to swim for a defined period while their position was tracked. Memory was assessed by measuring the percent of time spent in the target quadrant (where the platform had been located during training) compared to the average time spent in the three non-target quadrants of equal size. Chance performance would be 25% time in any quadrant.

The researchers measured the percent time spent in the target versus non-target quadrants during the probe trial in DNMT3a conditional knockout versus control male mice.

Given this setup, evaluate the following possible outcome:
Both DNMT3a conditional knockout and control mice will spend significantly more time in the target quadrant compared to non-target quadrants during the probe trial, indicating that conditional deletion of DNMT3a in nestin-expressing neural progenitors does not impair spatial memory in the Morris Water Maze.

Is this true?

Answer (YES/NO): NO